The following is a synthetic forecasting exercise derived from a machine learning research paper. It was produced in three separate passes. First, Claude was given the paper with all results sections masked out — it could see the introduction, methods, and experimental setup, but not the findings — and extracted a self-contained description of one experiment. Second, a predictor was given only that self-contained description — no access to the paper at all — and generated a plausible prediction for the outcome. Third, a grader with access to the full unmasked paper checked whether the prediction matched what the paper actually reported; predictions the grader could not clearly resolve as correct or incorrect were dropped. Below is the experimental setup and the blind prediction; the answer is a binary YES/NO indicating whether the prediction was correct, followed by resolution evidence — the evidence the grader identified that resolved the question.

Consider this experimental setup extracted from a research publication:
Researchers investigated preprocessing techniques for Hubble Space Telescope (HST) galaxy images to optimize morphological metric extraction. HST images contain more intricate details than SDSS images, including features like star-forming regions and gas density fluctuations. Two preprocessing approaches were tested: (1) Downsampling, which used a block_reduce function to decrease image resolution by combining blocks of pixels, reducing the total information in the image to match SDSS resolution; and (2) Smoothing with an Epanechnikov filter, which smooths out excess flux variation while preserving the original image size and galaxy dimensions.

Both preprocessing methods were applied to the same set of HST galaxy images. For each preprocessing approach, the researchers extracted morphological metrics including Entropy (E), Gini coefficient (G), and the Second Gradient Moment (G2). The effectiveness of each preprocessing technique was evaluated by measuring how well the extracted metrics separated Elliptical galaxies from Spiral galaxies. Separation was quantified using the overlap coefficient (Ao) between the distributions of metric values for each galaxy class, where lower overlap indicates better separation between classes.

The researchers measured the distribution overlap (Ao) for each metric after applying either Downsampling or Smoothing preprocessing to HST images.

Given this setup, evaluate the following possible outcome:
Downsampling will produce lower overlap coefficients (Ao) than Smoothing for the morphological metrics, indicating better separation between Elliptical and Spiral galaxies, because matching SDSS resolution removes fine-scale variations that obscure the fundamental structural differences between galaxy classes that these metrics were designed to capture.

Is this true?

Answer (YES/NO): YES